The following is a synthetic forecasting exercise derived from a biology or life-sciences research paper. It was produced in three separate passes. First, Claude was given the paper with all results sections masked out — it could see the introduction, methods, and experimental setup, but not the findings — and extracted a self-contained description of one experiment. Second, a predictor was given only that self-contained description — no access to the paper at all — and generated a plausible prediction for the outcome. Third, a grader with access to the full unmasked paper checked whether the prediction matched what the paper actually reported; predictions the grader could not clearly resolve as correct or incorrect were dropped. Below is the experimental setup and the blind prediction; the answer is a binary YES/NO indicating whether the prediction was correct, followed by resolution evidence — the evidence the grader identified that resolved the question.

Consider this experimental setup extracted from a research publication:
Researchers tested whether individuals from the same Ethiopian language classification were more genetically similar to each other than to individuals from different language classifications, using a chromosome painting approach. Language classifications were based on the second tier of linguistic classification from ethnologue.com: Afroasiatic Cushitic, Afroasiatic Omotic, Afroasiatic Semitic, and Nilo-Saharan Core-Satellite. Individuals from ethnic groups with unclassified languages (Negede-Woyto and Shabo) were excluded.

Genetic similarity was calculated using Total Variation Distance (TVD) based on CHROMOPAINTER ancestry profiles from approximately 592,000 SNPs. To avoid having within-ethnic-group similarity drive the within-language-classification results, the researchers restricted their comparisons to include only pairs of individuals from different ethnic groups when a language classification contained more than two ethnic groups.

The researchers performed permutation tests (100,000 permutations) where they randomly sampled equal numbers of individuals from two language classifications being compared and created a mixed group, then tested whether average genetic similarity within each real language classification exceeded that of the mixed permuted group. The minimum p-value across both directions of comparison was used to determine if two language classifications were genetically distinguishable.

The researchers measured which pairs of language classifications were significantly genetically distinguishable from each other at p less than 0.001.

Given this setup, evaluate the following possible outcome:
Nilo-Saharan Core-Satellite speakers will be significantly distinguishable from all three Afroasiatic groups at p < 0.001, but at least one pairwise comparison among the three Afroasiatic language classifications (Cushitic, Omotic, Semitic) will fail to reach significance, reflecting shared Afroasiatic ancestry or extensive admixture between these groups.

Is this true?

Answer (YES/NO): NO